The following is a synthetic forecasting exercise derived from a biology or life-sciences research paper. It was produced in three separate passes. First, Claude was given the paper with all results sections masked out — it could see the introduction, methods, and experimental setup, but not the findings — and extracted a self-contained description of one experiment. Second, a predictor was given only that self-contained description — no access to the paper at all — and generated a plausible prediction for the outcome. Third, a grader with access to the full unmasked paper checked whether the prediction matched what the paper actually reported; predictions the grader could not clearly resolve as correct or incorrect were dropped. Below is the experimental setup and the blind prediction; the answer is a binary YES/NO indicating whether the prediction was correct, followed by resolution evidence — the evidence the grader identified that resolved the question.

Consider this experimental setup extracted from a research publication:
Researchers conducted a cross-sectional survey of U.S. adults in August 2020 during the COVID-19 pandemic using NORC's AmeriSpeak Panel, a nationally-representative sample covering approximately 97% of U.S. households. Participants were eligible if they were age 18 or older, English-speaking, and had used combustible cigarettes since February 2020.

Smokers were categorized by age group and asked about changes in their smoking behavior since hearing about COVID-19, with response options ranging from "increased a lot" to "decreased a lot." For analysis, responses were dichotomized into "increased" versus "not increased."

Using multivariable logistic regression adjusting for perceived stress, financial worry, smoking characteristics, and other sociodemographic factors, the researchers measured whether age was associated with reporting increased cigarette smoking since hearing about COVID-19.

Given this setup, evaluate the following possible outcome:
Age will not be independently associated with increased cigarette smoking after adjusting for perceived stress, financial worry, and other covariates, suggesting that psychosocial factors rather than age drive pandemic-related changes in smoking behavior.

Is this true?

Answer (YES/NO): YES